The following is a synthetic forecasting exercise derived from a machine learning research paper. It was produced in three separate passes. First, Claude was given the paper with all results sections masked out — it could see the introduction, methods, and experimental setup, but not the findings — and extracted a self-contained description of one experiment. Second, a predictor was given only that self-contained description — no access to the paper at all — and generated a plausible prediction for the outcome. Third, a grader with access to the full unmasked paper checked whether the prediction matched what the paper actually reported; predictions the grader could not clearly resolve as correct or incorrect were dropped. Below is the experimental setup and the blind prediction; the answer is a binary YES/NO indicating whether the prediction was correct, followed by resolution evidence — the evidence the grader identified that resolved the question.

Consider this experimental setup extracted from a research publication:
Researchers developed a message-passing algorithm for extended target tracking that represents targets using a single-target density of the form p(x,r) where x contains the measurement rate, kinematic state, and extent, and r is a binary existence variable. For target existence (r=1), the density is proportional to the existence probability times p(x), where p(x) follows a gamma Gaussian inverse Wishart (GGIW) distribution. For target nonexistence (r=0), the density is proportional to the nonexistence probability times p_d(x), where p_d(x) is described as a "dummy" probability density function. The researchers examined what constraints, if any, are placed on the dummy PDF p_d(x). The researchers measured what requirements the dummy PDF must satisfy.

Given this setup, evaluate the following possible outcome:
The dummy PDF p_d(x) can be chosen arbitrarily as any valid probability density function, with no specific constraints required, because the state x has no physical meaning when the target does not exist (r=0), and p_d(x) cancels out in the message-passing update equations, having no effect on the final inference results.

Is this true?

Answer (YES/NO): NO